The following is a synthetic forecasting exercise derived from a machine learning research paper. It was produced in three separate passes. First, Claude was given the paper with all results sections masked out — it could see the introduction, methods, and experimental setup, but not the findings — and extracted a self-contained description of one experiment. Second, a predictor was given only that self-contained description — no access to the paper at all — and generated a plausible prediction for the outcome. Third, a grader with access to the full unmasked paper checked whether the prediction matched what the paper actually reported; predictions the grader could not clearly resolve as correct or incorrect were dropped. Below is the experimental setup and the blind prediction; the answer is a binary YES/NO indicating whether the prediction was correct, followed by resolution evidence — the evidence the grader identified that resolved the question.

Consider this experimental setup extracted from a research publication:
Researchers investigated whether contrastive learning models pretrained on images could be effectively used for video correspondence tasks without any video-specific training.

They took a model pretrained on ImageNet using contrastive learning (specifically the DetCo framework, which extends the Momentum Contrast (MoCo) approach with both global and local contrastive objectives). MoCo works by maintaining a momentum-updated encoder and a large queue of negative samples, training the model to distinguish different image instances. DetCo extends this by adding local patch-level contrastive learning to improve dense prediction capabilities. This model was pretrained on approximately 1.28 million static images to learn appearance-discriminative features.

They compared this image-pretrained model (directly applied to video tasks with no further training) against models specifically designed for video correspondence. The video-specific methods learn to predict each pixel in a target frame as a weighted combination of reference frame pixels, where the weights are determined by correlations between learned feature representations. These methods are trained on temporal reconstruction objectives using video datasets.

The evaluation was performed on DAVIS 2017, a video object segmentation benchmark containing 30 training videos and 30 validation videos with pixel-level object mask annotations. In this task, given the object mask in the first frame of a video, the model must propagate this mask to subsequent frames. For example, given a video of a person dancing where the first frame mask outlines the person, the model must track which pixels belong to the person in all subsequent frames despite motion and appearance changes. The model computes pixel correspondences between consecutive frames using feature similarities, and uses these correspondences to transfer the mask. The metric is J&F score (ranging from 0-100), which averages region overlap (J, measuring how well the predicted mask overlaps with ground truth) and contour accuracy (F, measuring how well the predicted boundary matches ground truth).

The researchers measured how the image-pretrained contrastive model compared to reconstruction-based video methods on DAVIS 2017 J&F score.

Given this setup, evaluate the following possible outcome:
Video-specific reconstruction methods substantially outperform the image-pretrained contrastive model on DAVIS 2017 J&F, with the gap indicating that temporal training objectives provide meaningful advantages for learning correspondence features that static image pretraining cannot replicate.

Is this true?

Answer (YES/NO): NO